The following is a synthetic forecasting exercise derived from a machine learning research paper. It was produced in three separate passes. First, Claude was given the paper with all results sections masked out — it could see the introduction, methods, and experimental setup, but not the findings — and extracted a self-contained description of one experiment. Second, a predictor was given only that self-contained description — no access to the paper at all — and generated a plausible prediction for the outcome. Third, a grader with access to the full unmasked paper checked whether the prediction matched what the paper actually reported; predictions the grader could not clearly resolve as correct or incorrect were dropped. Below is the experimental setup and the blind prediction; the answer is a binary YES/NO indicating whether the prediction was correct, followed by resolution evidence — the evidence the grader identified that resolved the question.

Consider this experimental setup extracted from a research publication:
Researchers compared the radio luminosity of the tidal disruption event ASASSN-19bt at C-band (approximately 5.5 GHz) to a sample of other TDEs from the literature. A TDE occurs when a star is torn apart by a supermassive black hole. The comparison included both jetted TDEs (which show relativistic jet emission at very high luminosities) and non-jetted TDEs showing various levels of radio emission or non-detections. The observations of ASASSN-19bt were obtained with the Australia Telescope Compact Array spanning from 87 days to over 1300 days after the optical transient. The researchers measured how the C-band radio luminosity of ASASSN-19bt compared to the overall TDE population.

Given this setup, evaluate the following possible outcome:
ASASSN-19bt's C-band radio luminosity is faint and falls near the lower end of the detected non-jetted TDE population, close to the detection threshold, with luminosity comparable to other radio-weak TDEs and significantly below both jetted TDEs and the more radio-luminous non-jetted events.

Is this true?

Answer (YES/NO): NO